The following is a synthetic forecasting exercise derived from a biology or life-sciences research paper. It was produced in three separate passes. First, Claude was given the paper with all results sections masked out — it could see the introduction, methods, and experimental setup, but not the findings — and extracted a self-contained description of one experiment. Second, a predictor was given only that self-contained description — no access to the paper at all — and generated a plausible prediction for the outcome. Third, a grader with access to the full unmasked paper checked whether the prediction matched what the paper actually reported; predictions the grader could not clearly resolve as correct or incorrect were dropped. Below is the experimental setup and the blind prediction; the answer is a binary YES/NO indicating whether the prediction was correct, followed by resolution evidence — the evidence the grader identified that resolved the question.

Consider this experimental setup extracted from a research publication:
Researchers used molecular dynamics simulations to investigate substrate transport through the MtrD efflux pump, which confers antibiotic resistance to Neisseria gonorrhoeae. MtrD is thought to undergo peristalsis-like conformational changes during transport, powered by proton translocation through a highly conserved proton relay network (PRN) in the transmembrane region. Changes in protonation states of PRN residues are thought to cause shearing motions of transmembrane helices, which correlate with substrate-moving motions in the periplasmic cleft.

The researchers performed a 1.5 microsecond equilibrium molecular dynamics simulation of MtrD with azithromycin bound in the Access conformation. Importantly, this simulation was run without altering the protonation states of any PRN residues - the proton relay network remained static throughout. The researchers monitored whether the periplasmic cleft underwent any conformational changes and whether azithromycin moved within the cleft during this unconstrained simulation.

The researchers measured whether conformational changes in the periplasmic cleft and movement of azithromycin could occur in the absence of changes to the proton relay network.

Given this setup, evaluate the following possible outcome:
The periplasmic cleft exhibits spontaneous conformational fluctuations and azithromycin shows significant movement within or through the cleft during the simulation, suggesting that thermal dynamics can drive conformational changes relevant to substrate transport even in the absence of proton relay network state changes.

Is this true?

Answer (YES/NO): YES